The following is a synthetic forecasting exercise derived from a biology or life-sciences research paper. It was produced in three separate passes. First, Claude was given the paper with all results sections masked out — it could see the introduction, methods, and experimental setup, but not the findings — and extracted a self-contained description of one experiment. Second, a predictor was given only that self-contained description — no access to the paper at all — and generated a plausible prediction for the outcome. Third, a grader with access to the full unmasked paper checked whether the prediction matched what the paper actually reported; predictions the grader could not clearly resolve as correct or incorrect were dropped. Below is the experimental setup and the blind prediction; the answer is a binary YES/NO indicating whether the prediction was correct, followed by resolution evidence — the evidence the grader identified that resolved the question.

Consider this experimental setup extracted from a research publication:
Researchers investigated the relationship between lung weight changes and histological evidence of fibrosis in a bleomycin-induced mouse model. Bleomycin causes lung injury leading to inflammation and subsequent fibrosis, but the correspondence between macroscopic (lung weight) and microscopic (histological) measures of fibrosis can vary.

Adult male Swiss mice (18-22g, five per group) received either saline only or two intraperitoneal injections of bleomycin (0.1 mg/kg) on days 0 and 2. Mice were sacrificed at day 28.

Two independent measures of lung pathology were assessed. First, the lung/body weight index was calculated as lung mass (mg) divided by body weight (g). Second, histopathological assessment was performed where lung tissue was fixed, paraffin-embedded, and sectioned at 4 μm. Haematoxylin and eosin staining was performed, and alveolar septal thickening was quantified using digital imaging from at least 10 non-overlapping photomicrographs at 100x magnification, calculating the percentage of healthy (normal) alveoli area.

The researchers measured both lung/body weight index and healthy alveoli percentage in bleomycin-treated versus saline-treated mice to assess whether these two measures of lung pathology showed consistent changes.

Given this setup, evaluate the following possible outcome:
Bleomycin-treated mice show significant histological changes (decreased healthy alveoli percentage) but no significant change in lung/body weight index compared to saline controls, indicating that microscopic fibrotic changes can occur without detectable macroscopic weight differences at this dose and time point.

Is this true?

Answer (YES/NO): NO